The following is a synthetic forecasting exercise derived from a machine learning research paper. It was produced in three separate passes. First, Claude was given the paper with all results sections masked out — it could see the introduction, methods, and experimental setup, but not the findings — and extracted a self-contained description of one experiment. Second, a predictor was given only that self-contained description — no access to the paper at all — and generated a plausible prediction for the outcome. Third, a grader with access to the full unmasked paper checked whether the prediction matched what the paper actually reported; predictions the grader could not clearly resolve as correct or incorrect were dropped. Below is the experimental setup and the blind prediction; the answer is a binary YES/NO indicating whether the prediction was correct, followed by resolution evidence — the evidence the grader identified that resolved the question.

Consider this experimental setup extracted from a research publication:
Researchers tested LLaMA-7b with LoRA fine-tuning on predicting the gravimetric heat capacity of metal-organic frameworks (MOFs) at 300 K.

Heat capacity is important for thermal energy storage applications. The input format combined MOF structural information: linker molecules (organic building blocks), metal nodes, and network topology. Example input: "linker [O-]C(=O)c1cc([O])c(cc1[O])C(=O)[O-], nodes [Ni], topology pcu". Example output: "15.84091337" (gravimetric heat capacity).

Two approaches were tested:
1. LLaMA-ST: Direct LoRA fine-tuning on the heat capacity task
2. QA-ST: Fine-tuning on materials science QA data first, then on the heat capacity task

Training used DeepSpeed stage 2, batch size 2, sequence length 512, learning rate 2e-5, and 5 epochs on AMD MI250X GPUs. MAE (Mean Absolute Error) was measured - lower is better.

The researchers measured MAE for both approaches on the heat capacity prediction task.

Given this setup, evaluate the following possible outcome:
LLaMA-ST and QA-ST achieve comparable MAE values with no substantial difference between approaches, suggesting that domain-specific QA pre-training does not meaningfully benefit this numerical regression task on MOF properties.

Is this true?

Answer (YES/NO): NO